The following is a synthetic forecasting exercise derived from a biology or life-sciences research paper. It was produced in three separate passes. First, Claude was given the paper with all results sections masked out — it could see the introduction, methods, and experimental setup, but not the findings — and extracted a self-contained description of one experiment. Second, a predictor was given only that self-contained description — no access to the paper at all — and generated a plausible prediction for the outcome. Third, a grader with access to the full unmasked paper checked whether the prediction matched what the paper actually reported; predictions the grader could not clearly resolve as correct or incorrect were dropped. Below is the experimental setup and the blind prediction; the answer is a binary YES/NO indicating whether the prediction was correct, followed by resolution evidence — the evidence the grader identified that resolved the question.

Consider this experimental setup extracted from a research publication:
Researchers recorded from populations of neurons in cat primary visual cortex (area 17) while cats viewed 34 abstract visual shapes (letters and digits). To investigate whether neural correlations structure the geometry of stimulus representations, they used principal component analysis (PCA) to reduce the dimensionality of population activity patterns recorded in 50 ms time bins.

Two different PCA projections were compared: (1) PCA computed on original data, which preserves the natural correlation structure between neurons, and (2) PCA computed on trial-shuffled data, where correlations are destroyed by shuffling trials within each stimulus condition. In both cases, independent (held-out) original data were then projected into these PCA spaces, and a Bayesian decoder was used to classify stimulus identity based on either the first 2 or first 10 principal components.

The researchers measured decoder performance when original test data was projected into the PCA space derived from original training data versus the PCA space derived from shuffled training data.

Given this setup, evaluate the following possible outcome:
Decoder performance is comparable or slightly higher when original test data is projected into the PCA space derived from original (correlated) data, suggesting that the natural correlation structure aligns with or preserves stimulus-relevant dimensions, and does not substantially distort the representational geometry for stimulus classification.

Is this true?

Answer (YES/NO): NO